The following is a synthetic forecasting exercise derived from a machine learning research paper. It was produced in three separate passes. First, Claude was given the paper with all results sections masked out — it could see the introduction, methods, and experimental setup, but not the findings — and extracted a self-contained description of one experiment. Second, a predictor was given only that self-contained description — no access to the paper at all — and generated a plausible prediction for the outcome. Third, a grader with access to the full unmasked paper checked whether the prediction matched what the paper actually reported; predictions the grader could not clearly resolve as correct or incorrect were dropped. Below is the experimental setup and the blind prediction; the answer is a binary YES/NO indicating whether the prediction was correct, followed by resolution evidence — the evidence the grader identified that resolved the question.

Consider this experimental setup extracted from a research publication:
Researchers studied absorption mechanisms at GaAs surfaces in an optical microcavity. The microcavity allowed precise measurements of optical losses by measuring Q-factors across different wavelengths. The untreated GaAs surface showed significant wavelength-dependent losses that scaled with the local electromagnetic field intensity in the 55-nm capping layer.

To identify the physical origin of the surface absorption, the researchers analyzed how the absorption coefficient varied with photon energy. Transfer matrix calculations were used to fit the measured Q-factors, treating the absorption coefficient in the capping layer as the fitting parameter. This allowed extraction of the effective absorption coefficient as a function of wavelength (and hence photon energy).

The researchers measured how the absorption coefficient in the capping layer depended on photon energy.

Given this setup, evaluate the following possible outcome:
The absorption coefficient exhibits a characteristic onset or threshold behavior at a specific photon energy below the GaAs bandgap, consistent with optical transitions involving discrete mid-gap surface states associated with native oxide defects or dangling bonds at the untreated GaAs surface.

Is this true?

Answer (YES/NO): NO